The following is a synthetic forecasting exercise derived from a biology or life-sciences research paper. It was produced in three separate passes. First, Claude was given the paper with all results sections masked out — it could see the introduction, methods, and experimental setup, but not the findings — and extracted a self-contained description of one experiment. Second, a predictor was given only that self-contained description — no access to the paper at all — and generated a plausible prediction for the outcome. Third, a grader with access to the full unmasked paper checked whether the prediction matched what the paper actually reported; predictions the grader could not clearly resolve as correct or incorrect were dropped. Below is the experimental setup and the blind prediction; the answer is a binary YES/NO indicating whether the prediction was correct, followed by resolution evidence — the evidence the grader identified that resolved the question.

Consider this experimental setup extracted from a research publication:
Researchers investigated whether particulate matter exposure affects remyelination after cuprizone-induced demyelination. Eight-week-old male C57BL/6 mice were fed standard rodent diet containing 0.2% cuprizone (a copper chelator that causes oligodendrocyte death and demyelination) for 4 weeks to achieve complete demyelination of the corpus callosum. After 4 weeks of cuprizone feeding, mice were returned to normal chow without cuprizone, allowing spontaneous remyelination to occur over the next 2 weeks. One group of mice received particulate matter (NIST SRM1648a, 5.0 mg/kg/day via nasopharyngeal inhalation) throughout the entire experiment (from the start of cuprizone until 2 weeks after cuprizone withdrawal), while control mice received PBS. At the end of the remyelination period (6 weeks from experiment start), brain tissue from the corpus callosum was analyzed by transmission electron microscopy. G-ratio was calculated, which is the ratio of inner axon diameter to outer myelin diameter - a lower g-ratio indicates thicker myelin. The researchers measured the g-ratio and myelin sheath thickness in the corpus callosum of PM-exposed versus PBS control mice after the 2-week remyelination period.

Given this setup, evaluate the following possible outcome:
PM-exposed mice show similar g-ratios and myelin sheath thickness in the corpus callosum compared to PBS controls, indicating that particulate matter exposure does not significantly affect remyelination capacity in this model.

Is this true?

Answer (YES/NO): NO